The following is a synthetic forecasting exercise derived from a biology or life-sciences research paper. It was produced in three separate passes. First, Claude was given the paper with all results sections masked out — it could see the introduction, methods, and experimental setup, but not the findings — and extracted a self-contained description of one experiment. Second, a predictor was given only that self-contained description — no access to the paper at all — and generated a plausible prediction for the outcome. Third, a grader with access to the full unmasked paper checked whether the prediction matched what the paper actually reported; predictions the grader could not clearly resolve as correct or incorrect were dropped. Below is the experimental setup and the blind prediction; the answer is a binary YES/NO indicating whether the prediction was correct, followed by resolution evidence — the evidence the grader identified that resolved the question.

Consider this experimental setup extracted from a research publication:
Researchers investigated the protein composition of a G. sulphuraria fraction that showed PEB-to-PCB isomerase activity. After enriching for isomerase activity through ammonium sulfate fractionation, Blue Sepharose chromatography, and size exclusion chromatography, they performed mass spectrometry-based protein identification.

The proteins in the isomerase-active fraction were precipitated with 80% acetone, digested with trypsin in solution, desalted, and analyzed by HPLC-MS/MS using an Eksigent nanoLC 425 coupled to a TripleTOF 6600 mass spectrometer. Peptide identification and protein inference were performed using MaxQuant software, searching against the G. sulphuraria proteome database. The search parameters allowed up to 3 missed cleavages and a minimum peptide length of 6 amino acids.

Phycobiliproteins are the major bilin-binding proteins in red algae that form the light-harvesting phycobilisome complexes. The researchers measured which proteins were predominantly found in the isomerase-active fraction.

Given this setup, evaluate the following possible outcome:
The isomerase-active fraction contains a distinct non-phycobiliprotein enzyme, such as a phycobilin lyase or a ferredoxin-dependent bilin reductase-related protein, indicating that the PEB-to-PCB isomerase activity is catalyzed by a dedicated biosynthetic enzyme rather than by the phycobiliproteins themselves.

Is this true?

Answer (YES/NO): NO